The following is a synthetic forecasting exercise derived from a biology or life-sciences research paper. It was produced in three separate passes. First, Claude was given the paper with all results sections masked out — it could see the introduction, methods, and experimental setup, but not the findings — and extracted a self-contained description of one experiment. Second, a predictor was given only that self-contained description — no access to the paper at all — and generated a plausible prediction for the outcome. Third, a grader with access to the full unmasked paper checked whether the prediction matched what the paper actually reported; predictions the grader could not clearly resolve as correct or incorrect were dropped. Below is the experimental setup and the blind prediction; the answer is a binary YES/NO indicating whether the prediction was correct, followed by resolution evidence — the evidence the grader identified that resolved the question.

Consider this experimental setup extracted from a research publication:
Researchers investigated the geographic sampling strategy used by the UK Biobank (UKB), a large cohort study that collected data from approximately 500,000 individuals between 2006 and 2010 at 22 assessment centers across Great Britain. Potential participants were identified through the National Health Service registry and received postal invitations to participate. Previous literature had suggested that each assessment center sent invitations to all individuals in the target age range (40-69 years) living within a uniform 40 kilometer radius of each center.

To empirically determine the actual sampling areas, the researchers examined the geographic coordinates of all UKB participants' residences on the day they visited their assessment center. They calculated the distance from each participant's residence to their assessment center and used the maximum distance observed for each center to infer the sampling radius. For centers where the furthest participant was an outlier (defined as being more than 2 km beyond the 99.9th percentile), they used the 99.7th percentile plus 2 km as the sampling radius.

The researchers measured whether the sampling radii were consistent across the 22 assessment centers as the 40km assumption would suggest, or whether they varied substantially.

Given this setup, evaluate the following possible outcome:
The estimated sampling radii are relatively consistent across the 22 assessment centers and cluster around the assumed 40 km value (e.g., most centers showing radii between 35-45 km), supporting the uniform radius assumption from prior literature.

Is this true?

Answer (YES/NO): NO